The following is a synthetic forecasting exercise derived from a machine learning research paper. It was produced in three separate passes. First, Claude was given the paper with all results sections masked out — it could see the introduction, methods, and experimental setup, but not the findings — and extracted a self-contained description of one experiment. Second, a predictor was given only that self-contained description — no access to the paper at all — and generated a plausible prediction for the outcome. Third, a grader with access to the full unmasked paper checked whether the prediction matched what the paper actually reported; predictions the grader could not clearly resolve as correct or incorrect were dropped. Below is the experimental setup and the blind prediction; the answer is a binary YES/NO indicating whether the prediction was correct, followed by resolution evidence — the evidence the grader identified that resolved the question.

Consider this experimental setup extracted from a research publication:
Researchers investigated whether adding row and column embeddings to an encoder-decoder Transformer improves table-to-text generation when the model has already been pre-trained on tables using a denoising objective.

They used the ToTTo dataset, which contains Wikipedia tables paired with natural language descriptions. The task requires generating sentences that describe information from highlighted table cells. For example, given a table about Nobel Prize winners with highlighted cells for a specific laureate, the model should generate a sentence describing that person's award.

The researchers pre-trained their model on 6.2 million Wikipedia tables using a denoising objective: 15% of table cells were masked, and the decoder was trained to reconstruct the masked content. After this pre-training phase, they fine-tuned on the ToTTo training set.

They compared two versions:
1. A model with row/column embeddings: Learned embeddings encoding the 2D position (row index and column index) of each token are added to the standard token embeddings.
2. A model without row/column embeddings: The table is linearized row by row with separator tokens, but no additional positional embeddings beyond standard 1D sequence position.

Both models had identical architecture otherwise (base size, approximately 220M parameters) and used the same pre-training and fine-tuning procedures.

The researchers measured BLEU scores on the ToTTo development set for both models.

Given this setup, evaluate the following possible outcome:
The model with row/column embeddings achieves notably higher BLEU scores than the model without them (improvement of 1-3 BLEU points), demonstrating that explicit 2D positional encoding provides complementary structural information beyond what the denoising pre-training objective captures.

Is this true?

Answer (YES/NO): NO